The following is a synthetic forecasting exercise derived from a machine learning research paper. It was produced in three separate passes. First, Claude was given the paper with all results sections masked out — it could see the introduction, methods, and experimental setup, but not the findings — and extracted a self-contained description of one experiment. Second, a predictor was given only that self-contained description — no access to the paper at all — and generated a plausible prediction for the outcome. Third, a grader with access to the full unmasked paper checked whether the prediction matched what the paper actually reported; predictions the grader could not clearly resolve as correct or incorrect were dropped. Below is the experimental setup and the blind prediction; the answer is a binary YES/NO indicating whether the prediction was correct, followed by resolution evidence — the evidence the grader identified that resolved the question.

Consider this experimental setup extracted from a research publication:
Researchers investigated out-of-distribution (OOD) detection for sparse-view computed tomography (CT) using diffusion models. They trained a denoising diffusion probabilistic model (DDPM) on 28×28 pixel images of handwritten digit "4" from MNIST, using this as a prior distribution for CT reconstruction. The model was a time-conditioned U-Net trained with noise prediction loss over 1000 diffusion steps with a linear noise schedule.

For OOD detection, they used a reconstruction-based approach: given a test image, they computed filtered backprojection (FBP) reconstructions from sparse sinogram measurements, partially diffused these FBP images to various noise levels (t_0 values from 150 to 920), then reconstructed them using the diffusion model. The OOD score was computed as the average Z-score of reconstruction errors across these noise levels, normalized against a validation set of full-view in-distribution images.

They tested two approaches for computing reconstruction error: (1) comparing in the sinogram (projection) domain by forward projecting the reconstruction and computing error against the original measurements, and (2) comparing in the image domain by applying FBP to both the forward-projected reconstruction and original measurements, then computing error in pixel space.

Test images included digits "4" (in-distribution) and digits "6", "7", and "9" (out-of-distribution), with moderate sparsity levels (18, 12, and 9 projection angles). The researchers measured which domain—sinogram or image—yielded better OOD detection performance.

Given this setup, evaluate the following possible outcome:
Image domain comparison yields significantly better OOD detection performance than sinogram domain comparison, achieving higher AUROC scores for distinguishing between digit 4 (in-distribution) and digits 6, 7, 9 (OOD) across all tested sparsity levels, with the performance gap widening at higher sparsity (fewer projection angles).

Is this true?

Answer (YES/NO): NO